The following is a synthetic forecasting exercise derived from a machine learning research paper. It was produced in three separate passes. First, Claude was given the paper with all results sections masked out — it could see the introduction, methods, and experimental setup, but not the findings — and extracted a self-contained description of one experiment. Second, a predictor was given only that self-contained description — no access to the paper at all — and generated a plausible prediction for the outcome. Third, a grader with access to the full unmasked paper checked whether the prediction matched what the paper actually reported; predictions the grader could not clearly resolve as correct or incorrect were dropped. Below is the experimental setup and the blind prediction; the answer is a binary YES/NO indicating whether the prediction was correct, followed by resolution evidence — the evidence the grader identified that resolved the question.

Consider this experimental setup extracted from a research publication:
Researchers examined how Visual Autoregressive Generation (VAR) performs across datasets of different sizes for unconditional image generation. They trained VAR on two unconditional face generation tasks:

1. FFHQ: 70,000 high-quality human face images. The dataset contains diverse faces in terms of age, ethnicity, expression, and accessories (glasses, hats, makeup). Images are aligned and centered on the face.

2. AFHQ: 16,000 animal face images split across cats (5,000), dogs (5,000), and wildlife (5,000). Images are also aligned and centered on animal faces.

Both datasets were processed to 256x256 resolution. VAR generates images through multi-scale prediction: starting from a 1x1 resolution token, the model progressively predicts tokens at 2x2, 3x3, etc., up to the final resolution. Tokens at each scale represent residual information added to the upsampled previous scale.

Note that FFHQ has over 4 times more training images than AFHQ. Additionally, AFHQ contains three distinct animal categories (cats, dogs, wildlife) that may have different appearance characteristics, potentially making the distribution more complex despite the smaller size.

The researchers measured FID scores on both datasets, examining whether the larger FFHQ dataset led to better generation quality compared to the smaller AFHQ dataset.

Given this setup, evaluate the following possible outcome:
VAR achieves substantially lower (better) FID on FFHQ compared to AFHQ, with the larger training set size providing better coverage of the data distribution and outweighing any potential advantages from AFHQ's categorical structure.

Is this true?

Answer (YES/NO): NO